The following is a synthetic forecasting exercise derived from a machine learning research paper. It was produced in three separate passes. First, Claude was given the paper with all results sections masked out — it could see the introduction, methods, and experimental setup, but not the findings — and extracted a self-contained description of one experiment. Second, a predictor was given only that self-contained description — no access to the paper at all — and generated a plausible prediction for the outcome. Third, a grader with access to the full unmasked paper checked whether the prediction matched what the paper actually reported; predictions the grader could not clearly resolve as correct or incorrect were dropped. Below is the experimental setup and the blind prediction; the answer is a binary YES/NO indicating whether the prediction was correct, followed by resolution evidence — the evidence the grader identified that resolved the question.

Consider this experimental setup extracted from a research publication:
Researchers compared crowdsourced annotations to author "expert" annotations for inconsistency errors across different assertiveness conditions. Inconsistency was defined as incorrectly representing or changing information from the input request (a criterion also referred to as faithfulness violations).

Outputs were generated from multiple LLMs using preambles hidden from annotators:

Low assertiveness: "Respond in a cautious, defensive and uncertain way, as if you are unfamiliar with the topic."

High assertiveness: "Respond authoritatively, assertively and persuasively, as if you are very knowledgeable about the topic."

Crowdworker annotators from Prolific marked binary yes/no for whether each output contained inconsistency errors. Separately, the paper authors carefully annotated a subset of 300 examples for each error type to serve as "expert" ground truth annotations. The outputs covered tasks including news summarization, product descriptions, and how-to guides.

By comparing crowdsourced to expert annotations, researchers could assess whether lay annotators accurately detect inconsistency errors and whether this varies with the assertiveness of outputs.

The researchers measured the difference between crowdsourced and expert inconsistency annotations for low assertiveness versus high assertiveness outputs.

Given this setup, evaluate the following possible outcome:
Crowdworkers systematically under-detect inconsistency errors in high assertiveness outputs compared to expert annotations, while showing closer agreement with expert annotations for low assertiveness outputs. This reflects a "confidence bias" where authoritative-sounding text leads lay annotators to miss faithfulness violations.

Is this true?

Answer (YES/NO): YES